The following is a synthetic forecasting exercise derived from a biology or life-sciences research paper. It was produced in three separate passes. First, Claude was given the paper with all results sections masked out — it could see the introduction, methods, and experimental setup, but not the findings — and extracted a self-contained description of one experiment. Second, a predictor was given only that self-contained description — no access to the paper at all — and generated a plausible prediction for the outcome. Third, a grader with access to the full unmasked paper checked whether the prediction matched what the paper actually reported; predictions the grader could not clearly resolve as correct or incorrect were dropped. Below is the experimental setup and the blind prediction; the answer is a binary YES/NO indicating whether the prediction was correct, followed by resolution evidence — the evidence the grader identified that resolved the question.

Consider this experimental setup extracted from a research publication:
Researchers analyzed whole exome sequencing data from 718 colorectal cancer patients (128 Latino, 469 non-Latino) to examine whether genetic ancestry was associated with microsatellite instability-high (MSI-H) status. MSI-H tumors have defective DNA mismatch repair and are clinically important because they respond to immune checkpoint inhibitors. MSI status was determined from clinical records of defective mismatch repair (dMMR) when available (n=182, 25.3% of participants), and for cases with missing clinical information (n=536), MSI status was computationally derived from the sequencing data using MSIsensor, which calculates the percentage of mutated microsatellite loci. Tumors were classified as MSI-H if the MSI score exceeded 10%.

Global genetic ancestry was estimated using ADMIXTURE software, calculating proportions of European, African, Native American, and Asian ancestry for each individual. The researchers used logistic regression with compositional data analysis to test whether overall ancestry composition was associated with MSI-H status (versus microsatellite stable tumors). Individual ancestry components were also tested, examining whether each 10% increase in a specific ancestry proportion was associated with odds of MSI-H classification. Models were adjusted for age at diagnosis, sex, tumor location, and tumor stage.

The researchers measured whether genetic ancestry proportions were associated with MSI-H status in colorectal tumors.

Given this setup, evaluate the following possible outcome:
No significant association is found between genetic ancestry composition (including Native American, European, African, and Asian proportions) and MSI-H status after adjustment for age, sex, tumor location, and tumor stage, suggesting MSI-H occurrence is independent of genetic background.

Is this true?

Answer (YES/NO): NO